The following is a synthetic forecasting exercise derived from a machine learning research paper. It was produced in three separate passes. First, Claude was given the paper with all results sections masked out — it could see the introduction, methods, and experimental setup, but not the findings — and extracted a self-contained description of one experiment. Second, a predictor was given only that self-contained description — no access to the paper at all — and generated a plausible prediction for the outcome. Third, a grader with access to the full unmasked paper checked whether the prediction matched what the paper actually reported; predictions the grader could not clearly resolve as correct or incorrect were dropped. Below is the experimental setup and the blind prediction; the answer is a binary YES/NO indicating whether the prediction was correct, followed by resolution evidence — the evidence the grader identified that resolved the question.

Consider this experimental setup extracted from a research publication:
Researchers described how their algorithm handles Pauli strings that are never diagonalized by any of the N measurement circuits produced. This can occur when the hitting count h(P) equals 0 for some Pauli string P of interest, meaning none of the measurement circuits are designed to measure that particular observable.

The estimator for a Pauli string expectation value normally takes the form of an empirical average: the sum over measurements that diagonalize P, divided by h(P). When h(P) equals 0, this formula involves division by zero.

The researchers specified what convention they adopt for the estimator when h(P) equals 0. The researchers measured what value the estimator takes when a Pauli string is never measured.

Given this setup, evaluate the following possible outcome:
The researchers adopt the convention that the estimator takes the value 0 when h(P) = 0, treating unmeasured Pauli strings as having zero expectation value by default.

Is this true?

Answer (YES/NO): YES